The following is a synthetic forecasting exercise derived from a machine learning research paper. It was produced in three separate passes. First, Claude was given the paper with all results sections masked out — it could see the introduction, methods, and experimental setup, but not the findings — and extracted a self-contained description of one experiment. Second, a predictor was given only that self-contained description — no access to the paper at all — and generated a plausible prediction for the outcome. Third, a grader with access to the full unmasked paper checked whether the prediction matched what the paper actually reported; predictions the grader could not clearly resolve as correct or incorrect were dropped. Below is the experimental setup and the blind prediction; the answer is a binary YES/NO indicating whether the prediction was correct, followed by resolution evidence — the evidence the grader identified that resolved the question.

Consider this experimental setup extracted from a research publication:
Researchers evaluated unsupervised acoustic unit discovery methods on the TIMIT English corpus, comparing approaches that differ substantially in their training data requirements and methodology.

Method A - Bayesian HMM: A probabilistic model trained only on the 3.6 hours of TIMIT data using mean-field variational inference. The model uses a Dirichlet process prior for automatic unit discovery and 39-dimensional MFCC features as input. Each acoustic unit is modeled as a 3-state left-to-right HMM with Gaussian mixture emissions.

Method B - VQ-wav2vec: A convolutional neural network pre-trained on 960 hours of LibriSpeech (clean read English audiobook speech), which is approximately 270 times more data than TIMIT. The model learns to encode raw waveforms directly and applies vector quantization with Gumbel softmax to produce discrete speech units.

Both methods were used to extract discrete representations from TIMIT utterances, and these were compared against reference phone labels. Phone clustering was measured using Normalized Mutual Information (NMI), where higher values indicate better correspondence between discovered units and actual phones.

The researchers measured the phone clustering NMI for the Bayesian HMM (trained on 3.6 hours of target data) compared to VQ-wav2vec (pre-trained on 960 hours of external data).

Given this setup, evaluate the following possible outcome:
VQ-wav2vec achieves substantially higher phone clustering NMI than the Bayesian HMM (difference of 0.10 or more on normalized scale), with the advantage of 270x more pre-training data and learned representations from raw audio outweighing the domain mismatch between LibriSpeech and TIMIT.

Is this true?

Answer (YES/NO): NO